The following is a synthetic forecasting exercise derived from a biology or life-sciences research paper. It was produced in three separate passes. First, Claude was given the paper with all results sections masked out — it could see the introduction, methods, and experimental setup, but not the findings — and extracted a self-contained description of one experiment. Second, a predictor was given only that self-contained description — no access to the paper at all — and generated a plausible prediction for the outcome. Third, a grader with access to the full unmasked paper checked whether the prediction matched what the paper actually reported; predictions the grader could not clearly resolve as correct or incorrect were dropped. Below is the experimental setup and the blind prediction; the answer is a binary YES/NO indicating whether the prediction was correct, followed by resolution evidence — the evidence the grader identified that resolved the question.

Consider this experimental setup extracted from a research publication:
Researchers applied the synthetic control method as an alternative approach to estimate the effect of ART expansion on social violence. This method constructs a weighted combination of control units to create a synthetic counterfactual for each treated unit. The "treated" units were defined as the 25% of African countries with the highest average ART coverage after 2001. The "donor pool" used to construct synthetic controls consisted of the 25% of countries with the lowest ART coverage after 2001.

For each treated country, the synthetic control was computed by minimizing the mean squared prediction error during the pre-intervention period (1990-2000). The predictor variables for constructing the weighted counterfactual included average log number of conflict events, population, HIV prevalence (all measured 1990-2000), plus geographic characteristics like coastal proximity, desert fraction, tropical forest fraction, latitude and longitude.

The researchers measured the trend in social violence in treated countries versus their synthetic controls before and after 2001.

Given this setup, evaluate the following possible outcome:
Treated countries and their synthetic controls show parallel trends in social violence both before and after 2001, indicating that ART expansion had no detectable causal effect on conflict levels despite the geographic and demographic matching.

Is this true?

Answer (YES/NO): NO